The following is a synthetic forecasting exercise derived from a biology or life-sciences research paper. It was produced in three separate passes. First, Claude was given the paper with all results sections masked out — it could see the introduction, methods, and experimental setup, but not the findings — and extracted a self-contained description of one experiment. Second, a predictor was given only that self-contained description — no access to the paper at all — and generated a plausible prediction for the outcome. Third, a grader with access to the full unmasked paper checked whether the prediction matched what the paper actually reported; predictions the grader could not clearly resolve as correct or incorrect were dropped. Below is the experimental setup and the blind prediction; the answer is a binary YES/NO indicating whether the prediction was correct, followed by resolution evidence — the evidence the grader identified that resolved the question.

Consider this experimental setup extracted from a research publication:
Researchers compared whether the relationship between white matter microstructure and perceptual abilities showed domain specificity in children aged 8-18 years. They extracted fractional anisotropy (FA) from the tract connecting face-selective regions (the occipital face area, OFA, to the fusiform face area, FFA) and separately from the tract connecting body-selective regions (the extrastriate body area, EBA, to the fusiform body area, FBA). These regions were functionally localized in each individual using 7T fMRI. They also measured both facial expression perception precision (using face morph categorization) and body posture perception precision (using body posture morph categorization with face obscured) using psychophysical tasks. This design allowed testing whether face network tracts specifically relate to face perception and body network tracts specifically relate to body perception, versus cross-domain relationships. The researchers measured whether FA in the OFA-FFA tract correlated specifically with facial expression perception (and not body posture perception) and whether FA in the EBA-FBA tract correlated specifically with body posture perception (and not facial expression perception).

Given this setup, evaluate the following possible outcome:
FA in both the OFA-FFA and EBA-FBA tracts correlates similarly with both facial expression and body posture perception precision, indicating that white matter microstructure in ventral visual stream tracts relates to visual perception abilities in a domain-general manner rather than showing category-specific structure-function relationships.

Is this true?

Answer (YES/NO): NO